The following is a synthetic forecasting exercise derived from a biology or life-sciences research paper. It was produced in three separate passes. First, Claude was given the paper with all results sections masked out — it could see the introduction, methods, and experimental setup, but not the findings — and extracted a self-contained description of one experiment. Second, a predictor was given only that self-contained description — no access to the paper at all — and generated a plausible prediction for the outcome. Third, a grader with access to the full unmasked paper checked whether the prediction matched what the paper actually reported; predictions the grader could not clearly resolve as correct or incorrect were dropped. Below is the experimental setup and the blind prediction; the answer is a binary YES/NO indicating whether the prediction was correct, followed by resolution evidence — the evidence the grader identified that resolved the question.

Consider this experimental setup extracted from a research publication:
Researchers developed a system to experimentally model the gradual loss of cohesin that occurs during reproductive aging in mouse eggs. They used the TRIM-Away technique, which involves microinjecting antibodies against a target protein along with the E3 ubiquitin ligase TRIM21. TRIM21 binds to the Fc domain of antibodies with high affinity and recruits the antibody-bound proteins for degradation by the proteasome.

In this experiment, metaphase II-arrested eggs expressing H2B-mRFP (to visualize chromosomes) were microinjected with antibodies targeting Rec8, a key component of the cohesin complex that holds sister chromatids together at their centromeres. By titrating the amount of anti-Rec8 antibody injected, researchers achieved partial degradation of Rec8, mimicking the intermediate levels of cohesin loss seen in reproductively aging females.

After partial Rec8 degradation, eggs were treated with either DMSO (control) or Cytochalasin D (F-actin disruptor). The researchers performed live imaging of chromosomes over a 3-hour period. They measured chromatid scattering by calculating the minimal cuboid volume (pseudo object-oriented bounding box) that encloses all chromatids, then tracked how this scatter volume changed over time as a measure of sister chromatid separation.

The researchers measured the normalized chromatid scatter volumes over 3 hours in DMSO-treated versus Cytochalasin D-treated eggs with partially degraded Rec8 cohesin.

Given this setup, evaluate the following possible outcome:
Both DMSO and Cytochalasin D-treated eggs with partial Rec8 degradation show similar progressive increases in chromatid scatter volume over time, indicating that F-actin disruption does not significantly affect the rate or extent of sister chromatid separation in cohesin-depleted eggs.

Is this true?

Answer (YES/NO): NO